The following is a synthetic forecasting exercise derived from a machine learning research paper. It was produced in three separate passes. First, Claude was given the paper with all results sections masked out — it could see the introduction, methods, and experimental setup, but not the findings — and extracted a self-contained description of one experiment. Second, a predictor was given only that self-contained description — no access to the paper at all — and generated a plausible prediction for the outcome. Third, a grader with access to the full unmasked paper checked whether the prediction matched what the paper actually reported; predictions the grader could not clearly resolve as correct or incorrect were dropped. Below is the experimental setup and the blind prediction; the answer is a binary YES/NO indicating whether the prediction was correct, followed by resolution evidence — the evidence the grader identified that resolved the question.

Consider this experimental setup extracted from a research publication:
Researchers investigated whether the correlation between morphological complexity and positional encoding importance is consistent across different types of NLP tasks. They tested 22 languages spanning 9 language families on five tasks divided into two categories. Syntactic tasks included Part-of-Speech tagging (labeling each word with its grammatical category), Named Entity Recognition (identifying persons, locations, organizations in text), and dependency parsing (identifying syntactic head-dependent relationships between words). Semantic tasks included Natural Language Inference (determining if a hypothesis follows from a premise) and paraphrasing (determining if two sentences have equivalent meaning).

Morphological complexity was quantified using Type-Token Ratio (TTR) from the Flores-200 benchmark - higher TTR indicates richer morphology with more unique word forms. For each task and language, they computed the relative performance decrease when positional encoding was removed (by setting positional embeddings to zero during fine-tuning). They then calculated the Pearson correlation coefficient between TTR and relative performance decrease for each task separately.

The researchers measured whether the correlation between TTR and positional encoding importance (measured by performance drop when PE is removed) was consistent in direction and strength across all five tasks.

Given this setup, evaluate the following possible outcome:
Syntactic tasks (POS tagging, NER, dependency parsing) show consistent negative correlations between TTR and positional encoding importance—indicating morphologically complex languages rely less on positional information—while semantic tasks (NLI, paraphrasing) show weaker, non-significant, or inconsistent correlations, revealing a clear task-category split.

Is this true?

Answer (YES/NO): NO